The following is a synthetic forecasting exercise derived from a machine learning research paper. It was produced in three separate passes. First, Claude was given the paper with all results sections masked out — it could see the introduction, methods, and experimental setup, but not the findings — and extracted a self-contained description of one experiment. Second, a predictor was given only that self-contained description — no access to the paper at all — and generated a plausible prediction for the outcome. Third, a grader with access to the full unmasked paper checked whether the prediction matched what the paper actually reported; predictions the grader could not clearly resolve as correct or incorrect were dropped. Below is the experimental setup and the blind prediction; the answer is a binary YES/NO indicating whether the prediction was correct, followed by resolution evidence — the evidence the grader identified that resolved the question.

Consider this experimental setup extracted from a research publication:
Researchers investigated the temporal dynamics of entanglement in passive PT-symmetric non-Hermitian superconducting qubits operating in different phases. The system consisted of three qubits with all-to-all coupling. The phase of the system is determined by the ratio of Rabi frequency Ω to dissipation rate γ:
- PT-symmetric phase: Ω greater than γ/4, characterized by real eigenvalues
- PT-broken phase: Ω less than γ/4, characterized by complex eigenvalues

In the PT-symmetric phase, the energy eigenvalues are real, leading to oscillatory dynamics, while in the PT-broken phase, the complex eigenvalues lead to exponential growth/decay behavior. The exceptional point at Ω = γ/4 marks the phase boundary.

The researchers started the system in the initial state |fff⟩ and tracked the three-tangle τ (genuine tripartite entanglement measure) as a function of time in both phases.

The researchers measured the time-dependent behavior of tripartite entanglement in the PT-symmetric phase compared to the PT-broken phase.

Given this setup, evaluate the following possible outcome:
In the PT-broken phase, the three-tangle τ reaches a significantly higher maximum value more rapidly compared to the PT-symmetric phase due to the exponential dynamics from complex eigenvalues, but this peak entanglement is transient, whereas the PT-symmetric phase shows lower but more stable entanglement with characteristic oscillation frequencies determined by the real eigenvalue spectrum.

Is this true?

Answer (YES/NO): NO